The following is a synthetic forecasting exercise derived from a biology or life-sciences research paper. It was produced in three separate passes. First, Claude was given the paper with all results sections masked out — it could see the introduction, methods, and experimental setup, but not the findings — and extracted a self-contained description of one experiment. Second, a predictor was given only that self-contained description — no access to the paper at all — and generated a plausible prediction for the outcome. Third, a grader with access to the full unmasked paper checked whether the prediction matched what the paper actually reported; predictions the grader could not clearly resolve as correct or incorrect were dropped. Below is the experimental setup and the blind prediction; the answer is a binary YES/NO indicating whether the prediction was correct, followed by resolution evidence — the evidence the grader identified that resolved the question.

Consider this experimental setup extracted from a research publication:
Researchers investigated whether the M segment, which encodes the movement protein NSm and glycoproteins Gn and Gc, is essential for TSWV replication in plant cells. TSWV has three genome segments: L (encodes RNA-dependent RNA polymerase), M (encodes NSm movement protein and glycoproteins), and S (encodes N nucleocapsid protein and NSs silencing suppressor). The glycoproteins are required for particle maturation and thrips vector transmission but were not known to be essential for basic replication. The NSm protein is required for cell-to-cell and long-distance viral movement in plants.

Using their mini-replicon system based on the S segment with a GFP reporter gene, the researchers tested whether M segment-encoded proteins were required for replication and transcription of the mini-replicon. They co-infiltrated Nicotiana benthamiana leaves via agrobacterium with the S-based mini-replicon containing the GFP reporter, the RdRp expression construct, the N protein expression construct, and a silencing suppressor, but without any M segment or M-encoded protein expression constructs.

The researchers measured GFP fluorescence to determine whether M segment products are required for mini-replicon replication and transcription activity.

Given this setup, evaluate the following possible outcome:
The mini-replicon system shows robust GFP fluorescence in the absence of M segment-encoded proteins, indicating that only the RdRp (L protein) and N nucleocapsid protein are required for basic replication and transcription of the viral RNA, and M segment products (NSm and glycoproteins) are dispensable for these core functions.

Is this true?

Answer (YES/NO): YES